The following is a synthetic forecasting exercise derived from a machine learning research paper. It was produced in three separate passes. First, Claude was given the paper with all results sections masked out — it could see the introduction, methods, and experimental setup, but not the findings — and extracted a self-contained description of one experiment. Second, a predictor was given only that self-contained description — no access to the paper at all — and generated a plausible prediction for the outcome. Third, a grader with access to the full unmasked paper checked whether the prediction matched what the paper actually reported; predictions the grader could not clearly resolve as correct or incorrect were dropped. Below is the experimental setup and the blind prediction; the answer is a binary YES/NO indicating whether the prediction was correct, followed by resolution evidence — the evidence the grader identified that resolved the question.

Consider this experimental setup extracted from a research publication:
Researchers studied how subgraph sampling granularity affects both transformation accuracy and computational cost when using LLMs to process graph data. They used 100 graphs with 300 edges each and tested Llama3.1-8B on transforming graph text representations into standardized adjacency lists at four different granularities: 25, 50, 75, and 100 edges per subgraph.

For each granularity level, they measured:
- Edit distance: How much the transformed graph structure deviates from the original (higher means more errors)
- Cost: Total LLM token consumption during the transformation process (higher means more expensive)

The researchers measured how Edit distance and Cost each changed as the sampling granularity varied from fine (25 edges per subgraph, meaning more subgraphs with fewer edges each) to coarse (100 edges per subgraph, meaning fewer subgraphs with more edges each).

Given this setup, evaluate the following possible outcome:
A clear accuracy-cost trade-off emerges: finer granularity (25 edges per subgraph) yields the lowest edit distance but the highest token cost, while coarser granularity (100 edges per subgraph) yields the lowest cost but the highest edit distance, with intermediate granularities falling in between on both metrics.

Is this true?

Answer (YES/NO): YES